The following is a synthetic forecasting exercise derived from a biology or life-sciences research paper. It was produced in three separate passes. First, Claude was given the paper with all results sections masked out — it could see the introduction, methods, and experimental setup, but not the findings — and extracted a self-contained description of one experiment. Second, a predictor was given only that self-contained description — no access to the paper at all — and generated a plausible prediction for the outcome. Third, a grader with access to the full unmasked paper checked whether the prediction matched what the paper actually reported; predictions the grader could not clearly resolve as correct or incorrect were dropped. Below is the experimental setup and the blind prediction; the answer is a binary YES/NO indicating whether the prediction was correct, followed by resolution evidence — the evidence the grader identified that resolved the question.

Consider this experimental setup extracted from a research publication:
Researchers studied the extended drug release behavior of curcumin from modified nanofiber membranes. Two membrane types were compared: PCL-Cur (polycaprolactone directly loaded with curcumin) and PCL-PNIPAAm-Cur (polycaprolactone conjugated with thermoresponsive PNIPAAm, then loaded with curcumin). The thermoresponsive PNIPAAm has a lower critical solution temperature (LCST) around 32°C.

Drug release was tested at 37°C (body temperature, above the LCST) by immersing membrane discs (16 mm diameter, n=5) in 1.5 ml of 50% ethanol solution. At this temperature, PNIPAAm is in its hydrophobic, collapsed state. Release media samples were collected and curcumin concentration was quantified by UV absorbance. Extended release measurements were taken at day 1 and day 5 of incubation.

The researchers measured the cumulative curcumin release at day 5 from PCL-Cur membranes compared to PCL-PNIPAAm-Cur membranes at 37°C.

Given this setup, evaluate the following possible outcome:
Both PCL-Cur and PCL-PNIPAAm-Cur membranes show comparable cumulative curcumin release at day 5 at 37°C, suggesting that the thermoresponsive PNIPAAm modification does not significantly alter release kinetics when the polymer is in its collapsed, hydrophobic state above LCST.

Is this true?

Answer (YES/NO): NO